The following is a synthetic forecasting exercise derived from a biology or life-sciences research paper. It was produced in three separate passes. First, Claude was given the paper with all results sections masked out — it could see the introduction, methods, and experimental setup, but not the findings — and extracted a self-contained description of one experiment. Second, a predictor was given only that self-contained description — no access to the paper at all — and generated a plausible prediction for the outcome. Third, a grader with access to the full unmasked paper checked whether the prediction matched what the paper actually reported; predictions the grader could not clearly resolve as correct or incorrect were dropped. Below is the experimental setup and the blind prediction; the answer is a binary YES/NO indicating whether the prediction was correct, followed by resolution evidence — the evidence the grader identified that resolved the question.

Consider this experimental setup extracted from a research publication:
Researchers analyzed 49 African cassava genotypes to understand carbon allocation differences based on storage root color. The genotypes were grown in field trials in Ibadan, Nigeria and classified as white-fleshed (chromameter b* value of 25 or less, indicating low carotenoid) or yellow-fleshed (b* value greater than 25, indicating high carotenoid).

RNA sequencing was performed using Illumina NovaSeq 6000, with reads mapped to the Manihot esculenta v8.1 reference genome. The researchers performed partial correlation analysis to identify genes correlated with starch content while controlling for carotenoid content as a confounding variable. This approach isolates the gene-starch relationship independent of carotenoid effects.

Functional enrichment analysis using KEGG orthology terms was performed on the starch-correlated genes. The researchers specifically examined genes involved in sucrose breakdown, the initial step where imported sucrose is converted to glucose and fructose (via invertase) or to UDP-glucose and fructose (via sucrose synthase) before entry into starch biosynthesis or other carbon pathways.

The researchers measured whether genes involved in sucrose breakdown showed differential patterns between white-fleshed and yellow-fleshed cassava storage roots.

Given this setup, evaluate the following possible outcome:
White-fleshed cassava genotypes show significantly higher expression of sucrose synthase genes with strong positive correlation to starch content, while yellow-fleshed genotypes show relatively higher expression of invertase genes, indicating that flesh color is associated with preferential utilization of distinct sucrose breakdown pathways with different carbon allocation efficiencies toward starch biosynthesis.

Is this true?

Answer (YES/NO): NO